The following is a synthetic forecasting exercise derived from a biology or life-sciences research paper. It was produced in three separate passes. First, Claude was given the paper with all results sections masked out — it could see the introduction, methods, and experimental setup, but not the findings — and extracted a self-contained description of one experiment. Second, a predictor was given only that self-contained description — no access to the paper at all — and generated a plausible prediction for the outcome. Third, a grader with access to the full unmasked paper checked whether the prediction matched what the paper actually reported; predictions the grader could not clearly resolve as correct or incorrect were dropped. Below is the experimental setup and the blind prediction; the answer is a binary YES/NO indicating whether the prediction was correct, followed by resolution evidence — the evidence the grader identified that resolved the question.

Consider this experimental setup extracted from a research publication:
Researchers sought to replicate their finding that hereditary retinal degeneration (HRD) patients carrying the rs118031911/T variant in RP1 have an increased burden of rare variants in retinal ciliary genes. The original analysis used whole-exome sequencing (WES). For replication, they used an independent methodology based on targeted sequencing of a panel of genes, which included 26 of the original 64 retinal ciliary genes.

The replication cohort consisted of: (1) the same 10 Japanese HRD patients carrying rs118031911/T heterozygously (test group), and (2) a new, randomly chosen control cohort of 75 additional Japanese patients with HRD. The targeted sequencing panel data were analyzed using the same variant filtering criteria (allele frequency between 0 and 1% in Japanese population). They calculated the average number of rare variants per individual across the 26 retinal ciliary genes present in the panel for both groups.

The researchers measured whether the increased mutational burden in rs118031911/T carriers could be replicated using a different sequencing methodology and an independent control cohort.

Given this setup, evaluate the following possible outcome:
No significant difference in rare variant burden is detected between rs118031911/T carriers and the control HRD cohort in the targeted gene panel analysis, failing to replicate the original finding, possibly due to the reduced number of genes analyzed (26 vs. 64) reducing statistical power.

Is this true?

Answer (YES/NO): NO